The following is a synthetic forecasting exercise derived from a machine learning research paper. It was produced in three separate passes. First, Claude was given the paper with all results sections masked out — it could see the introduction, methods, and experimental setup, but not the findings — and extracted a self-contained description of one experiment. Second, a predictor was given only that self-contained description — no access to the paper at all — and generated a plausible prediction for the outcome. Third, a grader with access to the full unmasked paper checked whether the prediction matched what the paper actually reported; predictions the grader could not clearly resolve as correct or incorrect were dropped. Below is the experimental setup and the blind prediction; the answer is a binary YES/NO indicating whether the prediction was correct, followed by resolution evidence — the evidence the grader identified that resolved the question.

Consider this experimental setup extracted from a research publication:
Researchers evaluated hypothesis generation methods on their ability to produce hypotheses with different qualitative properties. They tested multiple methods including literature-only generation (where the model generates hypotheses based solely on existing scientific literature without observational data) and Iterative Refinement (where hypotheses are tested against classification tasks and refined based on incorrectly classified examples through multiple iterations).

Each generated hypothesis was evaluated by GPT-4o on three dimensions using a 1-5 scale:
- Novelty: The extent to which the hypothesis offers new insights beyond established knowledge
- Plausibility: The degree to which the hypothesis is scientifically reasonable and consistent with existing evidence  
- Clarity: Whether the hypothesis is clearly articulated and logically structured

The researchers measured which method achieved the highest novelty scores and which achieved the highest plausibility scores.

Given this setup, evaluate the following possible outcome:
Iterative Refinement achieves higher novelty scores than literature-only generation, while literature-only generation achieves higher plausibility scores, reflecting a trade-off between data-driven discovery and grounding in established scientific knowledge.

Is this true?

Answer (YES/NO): YES